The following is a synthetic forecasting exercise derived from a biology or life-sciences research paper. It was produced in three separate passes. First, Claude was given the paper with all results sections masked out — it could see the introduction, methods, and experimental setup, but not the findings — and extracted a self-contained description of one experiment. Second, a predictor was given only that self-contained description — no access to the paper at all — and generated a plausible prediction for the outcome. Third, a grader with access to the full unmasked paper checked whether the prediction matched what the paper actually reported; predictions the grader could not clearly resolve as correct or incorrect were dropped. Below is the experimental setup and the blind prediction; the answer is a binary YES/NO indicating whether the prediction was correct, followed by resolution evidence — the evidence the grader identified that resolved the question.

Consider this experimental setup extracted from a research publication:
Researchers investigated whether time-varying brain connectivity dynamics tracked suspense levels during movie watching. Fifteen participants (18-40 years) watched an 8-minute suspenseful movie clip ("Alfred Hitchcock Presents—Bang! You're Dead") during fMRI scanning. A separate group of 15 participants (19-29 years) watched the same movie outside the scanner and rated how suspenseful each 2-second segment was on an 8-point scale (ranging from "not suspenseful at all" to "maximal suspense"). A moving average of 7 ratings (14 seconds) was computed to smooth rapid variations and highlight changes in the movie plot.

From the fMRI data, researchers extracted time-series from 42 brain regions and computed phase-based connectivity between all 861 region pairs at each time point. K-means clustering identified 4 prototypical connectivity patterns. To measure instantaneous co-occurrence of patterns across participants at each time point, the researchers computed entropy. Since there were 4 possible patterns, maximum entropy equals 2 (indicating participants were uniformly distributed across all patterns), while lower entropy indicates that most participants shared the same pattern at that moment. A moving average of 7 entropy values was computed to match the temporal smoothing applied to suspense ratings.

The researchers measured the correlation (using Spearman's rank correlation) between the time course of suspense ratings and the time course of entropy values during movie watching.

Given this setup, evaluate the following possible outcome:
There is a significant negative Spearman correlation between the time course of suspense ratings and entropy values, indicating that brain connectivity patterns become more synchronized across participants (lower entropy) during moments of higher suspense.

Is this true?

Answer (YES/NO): YES